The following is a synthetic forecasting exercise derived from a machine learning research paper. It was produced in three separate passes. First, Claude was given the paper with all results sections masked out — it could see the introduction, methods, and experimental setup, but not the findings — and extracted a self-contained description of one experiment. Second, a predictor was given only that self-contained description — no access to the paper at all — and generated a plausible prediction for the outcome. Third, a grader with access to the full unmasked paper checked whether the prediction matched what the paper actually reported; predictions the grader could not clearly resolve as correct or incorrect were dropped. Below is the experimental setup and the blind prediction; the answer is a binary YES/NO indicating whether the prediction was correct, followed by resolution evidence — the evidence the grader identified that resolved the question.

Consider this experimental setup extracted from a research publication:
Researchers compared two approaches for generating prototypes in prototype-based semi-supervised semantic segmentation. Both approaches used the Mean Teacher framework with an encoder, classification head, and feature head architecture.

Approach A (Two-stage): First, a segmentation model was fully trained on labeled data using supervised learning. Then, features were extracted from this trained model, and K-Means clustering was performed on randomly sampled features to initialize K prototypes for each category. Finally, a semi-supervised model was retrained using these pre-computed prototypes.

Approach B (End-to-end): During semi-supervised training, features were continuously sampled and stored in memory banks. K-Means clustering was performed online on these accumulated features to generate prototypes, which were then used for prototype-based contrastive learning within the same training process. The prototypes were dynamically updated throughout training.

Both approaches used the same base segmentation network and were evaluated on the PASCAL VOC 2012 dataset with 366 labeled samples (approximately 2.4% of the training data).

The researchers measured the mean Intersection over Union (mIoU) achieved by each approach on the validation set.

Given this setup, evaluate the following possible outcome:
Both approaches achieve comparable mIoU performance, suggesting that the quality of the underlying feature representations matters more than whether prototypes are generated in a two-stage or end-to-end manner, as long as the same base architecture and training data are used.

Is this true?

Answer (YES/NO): YES